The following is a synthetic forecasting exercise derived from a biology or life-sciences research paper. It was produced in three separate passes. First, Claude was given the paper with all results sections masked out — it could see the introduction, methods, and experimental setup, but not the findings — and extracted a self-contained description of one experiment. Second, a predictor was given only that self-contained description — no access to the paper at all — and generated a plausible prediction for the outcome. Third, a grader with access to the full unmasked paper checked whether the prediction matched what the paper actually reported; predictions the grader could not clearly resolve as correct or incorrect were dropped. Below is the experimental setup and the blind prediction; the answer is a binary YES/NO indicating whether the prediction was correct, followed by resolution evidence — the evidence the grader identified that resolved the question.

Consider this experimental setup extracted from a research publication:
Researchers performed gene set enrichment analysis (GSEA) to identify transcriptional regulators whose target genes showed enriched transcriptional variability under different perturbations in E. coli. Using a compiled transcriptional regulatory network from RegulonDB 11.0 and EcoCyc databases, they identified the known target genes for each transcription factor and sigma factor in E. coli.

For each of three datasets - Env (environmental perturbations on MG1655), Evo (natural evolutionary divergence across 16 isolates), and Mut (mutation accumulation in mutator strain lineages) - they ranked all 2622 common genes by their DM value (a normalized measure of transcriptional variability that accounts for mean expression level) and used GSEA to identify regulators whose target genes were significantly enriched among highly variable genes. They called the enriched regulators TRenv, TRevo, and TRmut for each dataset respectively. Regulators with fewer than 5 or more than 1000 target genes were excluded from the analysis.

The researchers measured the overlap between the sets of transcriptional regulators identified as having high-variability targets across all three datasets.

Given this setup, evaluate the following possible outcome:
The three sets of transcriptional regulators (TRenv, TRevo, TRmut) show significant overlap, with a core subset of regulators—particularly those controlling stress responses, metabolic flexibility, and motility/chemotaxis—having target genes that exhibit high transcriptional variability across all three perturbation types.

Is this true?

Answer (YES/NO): YES